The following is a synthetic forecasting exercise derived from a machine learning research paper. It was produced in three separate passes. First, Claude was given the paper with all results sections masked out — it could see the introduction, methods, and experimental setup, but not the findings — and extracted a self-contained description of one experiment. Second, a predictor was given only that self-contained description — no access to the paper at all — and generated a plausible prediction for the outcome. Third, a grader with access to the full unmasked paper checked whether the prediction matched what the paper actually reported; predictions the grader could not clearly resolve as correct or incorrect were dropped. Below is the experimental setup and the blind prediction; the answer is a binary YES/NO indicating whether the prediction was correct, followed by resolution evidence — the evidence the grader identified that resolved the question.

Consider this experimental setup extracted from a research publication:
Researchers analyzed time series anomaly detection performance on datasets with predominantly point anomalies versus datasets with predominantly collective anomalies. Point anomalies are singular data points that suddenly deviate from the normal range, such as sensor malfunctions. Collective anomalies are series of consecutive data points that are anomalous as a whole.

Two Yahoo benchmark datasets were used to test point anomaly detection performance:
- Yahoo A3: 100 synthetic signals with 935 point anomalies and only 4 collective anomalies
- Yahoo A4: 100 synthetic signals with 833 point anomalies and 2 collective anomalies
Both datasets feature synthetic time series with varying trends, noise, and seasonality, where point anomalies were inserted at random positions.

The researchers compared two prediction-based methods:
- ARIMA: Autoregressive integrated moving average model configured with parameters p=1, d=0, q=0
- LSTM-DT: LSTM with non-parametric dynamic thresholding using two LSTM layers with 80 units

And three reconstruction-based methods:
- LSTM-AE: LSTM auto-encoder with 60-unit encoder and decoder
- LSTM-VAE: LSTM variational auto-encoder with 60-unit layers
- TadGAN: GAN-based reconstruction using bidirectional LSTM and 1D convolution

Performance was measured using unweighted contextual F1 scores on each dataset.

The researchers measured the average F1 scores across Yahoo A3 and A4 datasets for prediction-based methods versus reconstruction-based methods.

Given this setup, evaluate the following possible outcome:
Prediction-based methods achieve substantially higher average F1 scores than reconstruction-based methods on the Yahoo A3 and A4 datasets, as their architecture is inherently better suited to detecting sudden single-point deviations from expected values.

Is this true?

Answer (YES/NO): YES